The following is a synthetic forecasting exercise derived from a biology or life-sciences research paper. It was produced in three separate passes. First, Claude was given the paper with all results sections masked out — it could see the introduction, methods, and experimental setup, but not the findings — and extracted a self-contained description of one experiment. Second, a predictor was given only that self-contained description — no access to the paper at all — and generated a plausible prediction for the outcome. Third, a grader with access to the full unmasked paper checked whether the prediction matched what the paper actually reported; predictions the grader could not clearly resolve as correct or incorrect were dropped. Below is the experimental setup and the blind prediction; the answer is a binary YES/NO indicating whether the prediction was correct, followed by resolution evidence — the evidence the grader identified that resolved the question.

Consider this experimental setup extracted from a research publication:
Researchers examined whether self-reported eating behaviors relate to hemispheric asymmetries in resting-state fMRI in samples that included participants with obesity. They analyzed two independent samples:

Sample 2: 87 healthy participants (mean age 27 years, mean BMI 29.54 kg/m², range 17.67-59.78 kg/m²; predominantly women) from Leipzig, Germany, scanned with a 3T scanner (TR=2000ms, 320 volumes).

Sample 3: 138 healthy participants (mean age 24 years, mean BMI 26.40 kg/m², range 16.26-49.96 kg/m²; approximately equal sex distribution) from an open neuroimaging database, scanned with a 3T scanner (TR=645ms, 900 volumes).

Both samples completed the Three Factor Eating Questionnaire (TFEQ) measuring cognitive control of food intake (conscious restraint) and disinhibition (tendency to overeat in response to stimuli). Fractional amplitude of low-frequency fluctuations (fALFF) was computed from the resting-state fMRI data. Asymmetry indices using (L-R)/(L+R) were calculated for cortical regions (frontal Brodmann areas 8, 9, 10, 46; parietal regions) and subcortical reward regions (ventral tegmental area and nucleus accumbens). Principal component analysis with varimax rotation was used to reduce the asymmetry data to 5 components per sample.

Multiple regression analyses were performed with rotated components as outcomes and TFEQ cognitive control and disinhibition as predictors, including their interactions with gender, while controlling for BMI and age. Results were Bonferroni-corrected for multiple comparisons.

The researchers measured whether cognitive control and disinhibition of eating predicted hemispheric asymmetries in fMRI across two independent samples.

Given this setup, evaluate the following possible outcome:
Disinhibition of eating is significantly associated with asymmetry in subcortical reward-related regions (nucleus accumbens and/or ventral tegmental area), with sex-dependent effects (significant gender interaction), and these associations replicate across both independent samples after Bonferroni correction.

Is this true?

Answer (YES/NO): NO